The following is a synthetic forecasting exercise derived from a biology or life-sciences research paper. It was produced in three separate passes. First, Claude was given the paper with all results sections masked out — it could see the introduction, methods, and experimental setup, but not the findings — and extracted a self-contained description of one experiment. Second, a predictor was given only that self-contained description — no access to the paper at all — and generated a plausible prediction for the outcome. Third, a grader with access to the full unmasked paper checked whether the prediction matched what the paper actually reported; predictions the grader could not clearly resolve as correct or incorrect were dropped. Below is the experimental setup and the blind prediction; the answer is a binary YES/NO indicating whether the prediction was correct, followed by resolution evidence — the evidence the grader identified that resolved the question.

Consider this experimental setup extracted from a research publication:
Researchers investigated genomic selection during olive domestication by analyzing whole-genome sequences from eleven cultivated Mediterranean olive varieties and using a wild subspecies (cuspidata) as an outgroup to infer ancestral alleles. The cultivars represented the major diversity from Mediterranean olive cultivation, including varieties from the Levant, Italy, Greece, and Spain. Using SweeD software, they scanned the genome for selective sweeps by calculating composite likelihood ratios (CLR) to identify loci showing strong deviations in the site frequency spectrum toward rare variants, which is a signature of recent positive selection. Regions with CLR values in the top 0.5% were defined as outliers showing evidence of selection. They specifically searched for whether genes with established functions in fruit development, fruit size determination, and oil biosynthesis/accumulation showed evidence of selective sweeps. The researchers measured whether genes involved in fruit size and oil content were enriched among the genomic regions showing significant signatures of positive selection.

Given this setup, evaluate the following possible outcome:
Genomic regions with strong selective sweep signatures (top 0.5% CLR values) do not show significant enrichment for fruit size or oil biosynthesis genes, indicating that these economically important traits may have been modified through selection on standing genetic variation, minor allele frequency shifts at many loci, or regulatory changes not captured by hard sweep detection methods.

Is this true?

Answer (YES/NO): YES